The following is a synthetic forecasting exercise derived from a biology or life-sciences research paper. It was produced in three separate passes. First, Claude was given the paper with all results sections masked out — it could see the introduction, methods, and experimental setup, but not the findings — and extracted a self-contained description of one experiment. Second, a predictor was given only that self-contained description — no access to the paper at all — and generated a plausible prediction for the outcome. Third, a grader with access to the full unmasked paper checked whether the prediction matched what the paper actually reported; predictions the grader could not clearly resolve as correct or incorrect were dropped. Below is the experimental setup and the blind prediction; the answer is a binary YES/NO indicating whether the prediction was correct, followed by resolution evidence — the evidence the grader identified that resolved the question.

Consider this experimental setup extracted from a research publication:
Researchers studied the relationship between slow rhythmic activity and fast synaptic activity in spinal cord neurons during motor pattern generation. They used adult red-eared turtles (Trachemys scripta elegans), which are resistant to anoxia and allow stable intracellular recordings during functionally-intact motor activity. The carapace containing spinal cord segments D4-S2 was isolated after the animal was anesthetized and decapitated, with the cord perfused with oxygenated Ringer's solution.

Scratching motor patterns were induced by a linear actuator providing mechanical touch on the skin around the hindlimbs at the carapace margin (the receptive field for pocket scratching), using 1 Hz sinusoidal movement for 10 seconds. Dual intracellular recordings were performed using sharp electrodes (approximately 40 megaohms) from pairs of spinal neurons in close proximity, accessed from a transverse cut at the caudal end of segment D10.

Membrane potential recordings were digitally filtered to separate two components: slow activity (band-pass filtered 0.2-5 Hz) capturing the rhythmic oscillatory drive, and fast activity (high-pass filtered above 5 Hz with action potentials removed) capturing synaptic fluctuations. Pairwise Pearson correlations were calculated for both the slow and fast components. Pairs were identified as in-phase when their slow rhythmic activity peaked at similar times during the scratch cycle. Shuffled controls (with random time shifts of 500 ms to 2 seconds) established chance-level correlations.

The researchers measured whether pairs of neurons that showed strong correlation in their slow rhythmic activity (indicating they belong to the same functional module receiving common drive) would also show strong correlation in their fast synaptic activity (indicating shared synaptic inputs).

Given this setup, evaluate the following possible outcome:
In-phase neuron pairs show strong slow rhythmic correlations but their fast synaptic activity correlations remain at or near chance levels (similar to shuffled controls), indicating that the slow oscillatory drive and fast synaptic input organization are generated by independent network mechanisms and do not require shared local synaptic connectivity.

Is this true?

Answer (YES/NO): YES